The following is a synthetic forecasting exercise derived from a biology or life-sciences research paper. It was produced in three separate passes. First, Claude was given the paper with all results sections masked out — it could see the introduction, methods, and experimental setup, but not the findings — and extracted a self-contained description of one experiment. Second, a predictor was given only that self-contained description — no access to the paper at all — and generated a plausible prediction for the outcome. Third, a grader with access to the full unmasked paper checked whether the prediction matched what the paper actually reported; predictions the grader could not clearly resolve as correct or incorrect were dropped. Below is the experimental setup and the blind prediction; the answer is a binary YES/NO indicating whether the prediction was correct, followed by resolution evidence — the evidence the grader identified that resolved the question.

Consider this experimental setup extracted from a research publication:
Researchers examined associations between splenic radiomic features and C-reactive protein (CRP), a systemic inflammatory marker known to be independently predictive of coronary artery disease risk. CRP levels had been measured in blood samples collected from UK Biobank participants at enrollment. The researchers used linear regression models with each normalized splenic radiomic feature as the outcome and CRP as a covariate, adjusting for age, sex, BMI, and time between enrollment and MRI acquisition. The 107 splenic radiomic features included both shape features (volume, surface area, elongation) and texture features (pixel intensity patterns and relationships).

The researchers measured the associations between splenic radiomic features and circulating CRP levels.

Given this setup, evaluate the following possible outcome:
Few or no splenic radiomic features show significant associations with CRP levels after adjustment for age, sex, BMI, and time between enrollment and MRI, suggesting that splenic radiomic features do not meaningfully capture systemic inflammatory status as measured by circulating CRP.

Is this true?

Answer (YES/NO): NO